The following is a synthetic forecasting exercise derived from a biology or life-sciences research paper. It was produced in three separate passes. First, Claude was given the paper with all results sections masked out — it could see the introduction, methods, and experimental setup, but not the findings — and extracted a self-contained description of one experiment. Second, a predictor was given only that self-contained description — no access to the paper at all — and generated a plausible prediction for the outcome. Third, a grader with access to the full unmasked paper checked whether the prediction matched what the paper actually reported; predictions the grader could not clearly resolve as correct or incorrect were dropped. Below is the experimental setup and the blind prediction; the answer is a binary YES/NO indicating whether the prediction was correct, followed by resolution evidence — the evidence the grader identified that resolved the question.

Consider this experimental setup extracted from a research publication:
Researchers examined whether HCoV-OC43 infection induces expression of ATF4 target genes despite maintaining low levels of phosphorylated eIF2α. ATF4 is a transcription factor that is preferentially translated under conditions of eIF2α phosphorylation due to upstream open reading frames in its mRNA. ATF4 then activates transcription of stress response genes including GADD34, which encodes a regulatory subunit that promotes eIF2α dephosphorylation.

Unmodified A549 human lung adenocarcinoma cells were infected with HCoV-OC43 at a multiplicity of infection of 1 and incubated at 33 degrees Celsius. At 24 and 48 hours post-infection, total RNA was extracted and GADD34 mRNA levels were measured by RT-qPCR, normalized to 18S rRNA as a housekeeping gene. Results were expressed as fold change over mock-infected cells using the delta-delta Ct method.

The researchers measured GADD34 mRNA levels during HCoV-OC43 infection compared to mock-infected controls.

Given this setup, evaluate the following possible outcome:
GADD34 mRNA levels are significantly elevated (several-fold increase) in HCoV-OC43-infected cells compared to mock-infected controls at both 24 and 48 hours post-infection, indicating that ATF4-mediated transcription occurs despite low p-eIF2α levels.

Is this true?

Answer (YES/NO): YES